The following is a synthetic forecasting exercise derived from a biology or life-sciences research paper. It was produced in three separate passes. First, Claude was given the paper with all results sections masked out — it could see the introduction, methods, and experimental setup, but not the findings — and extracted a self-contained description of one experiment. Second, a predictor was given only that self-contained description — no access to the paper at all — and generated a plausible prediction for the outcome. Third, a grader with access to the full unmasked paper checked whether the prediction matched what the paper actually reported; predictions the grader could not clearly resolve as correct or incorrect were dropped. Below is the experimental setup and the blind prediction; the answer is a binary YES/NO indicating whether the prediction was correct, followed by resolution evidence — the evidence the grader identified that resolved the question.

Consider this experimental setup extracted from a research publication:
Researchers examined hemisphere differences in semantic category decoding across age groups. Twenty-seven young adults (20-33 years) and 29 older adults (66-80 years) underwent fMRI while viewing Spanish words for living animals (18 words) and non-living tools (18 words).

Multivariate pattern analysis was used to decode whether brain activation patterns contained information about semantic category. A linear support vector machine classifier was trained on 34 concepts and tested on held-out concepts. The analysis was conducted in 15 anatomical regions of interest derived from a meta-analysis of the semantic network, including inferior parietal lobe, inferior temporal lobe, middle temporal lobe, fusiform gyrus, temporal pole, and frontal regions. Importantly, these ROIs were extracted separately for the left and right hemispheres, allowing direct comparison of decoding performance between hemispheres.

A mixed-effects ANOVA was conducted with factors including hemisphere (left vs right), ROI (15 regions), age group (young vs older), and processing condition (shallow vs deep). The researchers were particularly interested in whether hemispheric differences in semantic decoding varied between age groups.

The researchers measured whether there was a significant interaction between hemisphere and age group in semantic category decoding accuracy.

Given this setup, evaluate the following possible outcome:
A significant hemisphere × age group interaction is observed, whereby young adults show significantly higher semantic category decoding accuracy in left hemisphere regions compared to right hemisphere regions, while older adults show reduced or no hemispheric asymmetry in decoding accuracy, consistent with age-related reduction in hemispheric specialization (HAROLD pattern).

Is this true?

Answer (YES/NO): NO